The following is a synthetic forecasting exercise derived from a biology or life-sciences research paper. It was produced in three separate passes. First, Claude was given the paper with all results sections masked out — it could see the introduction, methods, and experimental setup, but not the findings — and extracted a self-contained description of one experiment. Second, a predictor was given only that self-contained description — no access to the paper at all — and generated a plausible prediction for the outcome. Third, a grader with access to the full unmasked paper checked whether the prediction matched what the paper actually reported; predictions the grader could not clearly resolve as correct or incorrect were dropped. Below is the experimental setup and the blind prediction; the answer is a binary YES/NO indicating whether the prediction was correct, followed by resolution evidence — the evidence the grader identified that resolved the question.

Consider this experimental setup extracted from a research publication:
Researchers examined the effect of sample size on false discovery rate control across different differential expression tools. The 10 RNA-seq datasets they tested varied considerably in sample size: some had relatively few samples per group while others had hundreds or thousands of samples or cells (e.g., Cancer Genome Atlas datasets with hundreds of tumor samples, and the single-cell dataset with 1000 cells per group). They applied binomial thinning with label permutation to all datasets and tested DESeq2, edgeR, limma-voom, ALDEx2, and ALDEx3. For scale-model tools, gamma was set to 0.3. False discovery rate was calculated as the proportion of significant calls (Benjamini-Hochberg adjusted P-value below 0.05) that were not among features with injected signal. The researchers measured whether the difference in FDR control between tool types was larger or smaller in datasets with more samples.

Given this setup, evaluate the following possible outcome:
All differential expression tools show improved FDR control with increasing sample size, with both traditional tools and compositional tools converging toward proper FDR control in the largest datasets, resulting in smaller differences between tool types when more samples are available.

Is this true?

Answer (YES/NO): NO